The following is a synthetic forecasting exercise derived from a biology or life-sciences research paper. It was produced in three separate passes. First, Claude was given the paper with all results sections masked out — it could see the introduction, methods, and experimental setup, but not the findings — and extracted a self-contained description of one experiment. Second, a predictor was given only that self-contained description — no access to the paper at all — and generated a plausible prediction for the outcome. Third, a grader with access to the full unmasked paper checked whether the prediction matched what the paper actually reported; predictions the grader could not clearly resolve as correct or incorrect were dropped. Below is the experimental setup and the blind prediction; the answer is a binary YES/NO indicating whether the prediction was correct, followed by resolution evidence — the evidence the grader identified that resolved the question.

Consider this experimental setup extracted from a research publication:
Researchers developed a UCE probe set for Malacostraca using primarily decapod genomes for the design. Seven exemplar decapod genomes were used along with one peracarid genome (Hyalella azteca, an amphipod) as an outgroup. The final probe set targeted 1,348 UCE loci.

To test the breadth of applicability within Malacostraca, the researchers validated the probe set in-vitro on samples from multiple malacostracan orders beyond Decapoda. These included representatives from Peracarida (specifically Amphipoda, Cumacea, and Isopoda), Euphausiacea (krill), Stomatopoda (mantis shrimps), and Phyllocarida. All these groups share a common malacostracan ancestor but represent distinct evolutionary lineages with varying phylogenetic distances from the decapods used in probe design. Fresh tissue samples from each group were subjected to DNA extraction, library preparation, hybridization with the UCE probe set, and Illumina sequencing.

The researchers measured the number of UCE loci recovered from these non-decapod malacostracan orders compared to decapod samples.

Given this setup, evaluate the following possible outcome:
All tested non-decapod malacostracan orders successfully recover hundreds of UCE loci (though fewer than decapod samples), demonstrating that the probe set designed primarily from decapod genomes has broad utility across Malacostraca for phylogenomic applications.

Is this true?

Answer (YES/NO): YES